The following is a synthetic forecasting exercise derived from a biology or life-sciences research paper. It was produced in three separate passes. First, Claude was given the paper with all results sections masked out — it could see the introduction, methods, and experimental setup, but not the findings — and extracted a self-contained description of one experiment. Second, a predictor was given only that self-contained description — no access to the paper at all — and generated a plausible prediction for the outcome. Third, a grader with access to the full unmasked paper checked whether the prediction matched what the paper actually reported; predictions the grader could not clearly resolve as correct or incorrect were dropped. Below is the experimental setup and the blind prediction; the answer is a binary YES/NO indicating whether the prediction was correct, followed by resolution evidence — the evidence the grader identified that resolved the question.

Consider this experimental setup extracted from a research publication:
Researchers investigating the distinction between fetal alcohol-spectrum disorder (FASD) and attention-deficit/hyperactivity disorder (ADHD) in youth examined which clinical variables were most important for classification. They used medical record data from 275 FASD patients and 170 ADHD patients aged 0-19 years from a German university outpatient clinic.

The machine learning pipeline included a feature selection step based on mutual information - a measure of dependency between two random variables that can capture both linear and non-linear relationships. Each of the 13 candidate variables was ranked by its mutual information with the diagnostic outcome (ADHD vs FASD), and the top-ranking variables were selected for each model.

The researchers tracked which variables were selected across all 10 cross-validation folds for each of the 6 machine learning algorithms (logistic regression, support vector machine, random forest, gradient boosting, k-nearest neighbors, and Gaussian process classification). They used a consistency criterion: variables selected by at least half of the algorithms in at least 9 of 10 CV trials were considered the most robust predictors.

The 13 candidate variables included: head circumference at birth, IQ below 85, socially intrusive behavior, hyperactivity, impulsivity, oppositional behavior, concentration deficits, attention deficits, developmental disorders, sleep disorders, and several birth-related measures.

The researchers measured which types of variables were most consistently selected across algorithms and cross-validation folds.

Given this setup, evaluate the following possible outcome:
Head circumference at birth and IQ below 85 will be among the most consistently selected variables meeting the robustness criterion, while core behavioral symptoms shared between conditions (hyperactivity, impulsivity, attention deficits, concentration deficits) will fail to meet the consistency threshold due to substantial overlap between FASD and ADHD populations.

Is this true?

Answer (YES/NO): YES